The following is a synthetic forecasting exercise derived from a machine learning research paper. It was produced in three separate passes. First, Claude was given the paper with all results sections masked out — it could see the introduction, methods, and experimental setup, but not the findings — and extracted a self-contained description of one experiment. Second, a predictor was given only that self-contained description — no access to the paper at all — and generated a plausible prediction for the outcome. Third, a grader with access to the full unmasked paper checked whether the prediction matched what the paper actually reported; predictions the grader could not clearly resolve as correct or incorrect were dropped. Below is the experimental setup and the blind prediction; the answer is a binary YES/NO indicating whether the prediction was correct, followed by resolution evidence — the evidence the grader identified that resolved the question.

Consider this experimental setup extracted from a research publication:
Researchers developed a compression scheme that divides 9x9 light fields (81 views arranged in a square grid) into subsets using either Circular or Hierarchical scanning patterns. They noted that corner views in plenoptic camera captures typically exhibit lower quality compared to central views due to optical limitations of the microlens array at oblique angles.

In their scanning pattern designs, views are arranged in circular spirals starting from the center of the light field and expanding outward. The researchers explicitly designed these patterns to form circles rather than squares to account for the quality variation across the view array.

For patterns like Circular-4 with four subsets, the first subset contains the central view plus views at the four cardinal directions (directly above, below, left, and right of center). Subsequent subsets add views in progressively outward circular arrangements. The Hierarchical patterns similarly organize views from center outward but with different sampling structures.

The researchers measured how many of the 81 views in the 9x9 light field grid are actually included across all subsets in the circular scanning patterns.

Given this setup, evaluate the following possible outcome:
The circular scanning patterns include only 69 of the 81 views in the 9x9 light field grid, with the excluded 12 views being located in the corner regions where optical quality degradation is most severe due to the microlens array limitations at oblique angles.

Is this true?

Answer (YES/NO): NO